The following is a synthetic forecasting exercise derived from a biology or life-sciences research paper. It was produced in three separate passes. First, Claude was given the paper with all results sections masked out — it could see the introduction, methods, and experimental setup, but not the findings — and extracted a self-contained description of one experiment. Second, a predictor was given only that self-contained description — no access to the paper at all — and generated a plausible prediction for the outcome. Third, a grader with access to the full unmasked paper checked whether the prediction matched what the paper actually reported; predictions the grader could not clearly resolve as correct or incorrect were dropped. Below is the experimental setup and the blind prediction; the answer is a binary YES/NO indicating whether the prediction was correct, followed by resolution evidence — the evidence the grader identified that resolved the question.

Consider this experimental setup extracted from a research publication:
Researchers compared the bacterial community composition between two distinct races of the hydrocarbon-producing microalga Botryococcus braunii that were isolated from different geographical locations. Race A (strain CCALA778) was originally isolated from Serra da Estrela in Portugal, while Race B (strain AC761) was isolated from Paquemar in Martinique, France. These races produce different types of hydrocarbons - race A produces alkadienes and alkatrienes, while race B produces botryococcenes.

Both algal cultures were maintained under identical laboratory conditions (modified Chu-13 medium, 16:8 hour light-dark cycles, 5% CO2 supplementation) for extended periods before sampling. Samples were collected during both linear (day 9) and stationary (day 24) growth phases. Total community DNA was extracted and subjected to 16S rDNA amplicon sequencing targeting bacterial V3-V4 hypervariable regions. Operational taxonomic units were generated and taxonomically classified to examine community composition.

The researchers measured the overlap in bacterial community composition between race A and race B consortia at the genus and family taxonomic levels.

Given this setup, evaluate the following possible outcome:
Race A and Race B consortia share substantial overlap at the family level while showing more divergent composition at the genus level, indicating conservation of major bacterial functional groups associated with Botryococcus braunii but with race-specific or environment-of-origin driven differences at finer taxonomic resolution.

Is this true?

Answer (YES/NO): NO